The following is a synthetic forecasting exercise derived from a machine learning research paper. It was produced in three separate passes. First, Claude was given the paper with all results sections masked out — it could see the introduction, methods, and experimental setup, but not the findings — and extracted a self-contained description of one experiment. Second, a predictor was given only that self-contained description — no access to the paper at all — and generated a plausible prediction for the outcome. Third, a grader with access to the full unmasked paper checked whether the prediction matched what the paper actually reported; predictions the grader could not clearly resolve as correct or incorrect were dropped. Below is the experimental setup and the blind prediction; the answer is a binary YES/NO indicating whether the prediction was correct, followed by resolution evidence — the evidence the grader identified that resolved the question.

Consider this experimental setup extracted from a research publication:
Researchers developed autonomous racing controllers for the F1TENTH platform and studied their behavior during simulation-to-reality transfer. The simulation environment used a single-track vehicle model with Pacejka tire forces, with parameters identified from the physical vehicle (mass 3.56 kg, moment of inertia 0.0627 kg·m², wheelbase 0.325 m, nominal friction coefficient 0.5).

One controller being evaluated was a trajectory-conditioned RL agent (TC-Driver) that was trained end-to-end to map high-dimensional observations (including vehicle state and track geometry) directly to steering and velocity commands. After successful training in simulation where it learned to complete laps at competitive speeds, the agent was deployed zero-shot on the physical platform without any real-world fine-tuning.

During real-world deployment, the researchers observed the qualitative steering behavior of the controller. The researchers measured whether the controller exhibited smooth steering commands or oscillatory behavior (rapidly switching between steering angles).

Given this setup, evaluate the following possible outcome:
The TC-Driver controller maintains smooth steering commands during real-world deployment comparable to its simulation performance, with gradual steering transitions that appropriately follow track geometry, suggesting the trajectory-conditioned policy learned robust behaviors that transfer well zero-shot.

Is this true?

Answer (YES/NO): NO